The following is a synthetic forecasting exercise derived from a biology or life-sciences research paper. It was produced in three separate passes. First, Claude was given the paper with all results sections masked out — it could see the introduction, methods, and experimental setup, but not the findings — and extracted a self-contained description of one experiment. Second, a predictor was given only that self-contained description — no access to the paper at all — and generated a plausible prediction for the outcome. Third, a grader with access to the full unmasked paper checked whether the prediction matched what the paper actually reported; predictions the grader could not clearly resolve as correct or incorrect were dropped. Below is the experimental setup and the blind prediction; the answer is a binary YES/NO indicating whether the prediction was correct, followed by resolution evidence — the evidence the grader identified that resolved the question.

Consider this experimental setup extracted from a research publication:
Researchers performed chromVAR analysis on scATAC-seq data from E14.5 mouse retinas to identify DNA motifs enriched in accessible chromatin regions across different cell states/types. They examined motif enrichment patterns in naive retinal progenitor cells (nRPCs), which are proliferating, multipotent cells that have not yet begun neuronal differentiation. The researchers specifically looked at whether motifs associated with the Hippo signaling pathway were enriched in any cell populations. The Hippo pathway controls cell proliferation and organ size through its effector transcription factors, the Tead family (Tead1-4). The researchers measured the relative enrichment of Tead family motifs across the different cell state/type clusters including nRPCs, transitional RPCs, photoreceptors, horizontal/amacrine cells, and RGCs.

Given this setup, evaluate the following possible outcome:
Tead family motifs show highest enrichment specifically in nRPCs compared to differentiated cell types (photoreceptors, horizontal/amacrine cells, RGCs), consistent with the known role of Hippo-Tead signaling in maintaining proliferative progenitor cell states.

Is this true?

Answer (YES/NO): YES